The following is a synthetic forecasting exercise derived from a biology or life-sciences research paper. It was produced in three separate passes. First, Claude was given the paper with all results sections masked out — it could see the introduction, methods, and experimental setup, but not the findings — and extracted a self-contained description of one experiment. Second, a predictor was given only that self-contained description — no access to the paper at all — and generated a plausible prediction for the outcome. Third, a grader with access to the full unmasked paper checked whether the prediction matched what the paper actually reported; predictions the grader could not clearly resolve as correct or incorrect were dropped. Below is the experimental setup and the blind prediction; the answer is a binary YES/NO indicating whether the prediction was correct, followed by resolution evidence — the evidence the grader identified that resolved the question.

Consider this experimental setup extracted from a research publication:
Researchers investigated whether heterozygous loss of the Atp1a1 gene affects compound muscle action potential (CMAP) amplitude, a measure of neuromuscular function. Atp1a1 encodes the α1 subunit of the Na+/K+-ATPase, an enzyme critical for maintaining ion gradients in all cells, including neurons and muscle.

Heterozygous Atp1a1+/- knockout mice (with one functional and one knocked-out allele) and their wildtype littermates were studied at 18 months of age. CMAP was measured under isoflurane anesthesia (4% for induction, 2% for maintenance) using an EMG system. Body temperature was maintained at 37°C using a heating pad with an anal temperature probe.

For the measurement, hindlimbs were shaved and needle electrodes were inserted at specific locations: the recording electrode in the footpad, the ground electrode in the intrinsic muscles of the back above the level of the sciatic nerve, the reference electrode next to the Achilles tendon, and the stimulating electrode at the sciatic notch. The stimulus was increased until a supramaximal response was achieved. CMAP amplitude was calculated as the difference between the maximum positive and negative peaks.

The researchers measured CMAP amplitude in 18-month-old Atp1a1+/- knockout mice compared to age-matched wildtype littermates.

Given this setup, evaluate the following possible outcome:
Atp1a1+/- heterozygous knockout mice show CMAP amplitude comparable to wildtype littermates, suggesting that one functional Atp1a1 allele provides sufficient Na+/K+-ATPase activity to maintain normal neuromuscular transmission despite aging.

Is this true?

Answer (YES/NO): YES